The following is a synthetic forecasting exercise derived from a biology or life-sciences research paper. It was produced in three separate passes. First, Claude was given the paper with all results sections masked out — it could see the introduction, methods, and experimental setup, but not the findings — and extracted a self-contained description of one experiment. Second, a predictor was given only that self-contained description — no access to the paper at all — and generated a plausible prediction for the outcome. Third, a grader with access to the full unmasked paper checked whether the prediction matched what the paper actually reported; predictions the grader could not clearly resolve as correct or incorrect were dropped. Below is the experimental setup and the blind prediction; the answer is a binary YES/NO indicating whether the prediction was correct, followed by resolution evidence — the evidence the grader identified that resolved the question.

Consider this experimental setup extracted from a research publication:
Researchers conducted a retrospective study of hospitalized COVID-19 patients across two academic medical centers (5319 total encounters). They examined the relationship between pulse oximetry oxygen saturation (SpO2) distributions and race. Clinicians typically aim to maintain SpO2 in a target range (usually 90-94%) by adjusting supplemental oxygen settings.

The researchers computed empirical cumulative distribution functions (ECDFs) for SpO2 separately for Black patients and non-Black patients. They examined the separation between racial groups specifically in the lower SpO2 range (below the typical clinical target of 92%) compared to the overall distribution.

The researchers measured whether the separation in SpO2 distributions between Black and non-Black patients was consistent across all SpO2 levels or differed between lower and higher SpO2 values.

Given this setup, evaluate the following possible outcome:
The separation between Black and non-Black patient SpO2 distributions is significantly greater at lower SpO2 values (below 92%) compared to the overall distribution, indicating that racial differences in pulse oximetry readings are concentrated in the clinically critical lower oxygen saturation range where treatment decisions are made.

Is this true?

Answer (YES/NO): NO